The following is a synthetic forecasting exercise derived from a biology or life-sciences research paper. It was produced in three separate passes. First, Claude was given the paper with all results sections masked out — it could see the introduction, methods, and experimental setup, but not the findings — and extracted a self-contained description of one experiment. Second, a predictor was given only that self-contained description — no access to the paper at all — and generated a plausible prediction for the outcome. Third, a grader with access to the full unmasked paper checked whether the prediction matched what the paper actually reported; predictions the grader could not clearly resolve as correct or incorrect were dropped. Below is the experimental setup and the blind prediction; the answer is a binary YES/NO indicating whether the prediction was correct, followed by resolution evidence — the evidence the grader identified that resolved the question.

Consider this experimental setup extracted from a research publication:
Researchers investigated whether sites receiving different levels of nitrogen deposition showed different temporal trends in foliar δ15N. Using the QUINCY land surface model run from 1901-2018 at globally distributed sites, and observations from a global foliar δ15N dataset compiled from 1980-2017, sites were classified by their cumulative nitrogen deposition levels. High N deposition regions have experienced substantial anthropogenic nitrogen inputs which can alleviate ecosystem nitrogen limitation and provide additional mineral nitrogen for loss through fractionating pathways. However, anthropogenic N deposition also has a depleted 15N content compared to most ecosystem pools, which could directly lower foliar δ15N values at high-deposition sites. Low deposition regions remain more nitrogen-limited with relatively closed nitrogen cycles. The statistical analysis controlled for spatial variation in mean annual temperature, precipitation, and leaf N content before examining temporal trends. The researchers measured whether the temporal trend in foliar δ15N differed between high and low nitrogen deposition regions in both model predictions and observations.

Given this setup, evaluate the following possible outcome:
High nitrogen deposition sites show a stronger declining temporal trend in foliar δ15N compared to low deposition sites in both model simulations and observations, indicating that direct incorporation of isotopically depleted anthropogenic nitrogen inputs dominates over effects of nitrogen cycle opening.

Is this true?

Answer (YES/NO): NO